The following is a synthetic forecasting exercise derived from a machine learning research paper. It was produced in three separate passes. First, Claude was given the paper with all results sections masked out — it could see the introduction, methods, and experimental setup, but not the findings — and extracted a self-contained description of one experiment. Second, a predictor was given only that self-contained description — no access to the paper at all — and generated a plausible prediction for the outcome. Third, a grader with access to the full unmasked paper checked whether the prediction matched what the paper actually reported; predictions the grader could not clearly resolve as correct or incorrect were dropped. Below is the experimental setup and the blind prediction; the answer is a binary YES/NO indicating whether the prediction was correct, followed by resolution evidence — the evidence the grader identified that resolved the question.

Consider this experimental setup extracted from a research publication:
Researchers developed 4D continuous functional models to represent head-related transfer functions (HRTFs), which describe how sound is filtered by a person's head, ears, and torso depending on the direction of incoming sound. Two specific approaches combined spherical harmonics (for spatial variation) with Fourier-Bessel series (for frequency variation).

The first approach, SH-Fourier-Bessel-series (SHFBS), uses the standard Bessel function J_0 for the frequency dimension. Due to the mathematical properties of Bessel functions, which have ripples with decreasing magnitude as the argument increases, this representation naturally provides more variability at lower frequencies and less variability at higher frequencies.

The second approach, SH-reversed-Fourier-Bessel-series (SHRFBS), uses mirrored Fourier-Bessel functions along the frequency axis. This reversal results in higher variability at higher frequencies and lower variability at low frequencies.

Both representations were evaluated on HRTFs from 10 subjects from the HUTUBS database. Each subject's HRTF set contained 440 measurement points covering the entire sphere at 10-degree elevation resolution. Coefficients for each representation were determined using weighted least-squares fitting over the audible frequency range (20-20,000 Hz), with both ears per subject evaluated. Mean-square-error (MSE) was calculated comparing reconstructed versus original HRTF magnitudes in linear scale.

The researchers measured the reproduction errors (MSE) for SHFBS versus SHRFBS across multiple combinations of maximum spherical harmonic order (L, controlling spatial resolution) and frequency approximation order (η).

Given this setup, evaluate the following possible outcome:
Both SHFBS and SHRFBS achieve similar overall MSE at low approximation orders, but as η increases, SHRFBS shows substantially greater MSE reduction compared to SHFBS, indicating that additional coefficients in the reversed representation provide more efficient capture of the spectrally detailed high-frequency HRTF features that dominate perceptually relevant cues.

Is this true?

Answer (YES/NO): NO